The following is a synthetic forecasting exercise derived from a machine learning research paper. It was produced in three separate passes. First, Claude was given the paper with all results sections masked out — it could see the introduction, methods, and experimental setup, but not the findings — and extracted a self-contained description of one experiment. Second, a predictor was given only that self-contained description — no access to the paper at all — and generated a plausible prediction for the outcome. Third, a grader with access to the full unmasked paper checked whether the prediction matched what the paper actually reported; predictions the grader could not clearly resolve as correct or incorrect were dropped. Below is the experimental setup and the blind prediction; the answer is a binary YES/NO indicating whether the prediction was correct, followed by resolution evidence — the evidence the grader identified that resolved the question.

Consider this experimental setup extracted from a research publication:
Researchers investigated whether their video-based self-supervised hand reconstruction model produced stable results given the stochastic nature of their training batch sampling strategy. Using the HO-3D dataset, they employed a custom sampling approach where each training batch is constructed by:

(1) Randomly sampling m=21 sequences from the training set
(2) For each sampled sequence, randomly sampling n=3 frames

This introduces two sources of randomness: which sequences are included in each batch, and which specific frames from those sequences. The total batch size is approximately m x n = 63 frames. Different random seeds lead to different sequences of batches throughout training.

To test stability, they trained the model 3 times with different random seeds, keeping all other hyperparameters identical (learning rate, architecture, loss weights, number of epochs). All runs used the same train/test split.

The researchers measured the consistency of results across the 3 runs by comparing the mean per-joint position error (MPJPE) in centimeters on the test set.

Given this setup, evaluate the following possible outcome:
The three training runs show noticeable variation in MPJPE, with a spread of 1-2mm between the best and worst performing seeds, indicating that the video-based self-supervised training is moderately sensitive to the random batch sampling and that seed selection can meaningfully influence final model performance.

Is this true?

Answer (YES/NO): NO